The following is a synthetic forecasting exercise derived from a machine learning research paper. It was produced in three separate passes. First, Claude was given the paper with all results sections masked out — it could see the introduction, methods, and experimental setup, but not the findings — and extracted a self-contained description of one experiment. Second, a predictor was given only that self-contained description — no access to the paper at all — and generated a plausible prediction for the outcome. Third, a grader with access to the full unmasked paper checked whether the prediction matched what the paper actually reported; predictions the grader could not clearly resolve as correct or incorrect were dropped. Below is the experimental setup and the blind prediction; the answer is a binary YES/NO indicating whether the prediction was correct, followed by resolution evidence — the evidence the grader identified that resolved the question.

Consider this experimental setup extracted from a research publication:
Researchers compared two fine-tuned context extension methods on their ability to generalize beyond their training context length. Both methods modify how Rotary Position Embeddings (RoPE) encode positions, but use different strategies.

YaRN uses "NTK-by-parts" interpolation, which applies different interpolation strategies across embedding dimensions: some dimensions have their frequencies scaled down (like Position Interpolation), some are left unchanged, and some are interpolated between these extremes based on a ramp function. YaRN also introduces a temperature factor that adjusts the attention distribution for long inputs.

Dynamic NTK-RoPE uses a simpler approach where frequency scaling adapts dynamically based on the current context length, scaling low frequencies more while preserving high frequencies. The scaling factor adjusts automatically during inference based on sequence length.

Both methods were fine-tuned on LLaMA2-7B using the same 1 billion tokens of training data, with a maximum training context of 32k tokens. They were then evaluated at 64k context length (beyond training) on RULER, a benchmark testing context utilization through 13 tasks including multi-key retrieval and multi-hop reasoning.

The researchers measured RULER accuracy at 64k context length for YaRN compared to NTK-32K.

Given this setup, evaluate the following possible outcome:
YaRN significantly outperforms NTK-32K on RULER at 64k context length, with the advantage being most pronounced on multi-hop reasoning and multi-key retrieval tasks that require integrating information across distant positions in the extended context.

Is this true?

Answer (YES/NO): NO